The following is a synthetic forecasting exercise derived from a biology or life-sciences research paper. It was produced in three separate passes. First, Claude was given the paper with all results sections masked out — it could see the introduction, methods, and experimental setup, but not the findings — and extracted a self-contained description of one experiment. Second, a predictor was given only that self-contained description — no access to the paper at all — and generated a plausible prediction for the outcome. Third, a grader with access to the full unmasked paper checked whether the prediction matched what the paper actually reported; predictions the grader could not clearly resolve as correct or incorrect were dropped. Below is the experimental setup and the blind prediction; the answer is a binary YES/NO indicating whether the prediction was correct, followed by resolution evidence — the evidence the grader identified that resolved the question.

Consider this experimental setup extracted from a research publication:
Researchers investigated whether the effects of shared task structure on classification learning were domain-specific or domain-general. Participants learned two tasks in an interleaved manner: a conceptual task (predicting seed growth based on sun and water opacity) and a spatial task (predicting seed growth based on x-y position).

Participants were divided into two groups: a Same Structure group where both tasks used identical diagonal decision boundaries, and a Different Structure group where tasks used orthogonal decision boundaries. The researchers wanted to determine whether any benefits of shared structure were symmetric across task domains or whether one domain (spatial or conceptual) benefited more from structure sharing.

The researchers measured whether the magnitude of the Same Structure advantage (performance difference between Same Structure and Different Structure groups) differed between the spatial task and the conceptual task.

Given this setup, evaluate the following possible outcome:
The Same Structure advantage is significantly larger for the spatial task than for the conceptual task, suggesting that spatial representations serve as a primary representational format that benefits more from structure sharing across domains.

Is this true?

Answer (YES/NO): NO